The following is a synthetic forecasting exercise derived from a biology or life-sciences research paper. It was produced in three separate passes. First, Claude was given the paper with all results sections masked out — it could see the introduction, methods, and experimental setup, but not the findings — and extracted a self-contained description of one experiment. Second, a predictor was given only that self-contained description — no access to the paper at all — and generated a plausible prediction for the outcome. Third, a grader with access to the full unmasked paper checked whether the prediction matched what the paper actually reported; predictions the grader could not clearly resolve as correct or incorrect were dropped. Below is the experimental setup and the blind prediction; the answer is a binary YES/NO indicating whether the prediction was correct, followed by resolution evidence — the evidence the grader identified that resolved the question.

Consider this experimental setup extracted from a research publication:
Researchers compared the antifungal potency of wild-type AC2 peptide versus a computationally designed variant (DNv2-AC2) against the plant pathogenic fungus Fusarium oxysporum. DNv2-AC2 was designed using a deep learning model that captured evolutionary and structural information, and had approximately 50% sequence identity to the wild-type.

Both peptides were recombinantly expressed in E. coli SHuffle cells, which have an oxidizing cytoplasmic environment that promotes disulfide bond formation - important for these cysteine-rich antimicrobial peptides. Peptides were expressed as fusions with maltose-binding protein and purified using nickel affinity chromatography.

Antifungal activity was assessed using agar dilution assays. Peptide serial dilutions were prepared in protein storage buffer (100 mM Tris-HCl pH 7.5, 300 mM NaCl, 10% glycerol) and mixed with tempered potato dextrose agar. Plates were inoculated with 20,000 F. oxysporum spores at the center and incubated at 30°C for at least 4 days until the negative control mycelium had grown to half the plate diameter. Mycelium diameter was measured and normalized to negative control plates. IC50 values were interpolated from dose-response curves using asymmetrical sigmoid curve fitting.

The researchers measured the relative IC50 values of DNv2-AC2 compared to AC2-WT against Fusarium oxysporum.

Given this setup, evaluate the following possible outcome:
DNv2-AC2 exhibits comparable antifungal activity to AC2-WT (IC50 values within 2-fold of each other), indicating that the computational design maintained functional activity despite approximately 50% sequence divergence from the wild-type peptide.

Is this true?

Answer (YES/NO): YES